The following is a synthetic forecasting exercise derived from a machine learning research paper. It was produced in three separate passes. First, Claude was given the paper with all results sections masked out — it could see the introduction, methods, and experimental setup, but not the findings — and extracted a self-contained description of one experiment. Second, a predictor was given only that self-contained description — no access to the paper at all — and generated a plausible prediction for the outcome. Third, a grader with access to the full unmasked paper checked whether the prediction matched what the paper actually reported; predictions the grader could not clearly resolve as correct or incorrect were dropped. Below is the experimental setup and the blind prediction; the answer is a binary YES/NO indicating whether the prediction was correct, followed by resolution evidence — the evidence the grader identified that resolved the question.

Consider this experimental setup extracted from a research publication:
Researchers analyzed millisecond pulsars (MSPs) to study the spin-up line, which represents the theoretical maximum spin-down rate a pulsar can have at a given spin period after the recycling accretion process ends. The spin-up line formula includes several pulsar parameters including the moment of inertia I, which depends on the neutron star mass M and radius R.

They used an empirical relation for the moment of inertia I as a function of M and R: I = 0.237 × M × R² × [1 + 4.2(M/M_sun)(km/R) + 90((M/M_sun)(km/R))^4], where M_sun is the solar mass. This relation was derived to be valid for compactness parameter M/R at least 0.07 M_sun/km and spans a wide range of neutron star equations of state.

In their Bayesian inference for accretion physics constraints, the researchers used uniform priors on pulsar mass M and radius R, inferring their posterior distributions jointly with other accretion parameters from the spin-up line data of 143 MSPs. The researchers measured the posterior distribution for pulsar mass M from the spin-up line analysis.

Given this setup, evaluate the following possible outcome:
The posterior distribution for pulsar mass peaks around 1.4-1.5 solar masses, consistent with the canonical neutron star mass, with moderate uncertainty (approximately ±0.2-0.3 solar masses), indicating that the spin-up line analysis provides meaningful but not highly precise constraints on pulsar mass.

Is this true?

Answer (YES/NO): NO